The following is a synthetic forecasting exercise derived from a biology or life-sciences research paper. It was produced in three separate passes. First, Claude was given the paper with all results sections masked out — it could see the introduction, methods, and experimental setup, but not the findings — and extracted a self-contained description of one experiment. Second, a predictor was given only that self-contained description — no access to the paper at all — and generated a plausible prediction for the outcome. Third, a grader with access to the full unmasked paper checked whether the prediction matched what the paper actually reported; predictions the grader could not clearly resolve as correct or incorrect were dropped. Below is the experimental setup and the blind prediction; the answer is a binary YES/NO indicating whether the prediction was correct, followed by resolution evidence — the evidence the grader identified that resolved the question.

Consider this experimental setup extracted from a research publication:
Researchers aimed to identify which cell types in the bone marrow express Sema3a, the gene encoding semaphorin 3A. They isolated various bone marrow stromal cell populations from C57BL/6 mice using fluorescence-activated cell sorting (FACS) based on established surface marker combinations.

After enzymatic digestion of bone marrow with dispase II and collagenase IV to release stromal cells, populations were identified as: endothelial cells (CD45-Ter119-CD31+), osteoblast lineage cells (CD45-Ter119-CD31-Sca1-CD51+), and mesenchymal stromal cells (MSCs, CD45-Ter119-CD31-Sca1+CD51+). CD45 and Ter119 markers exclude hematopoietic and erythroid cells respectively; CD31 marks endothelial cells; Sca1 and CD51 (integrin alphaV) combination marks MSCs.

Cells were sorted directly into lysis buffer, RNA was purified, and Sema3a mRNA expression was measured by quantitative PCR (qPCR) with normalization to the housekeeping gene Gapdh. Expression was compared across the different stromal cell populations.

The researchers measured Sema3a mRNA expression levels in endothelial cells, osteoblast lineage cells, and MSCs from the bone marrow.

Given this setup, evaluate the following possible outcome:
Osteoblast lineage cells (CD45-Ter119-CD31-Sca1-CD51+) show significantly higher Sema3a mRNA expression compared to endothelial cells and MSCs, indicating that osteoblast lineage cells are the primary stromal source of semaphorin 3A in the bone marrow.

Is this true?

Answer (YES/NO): NO